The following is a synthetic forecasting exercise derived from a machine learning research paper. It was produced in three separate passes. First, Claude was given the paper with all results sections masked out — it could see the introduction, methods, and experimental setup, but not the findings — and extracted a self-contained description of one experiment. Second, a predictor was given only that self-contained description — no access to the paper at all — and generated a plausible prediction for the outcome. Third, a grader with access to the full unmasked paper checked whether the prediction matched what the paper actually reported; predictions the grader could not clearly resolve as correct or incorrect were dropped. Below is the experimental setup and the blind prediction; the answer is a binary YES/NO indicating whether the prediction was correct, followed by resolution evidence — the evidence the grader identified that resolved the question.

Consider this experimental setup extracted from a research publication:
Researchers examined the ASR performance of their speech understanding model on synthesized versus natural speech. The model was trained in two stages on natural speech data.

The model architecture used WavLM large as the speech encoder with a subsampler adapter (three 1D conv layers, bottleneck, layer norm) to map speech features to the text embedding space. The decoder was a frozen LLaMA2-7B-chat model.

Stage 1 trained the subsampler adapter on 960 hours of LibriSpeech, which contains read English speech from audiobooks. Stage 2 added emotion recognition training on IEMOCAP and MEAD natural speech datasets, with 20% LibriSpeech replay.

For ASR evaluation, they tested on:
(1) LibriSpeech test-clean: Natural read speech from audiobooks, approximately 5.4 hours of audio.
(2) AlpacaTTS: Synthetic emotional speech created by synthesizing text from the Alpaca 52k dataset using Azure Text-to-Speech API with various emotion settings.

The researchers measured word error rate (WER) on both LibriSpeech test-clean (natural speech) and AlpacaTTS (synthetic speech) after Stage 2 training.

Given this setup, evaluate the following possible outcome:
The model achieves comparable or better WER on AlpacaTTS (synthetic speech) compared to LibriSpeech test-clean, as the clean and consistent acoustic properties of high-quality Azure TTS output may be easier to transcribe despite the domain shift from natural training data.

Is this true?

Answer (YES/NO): YES